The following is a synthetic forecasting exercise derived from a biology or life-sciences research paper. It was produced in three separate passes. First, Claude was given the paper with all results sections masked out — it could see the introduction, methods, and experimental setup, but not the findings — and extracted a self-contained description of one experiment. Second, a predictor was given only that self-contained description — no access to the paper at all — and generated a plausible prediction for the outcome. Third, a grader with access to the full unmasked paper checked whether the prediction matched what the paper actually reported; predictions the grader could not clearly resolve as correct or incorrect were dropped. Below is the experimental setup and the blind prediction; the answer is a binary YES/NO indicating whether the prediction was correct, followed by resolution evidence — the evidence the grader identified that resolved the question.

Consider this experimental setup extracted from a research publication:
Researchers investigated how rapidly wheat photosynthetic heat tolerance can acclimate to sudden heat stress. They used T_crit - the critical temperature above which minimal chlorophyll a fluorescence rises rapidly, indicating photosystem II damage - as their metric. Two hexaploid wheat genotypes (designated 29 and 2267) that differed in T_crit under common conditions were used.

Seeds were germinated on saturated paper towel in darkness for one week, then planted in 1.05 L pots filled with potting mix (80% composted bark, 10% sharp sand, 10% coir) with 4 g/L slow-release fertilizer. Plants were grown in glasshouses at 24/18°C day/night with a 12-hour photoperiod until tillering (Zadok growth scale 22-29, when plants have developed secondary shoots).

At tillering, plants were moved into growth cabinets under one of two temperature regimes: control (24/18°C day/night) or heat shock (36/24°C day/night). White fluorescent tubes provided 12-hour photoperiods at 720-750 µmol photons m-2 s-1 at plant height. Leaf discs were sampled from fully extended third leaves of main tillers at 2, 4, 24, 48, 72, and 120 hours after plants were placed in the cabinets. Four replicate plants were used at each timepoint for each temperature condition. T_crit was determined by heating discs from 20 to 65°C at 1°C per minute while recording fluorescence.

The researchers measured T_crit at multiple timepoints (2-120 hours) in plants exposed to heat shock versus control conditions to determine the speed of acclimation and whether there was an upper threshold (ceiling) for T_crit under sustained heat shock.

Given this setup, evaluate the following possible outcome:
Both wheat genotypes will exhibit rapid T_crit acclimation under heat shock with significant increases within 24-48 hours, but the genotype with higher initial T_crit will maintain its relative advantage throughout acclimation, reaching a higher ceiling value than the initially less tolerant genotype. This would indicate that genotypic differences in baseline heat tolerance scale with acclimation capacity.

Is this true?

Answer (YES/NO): NO